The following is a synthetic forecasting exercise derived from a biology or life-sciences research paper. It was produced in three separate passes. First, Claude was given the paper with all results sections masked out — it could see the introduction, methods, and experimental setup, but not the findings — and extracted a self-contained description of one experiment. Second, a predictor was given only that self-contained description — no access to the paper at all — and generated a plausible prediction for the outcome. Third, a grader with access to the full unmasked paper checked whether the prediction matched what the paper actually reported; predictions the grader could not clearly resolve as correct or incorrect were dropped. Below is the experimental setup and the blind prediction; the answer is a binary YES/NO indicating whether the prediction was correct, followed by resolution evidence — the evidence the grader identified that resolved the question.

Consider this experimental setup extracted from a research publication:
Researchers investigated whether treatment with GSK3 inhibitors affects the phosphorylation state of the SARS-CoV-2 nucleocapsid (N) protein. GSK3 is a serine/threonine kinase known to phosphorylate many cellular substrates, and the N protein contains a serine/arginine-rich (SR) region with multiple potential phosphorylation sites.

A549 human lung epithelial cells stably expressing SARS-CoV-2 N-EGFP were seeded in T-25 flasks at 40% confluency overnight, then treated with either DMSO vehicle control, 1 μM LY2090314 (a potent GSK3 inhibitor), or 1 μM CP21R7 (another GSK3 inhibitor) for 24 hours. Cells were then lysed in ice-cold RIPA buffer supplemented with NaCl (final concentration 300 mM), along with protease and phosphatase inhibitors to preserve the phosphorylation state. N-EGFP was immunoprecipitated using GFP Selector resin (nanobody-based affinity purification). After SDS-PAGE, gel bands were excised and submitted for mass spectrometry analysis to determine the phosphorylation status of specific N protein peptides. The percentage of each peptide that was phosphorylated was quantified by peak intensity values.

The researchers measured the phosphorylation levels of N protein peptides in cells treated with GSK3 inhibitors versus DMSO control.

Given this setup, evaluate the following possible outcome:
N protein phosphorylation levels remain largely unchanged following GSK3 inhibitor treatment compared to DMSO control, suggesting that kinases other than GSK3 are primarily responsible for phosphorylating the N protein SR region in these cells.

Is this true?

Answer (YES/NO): NO